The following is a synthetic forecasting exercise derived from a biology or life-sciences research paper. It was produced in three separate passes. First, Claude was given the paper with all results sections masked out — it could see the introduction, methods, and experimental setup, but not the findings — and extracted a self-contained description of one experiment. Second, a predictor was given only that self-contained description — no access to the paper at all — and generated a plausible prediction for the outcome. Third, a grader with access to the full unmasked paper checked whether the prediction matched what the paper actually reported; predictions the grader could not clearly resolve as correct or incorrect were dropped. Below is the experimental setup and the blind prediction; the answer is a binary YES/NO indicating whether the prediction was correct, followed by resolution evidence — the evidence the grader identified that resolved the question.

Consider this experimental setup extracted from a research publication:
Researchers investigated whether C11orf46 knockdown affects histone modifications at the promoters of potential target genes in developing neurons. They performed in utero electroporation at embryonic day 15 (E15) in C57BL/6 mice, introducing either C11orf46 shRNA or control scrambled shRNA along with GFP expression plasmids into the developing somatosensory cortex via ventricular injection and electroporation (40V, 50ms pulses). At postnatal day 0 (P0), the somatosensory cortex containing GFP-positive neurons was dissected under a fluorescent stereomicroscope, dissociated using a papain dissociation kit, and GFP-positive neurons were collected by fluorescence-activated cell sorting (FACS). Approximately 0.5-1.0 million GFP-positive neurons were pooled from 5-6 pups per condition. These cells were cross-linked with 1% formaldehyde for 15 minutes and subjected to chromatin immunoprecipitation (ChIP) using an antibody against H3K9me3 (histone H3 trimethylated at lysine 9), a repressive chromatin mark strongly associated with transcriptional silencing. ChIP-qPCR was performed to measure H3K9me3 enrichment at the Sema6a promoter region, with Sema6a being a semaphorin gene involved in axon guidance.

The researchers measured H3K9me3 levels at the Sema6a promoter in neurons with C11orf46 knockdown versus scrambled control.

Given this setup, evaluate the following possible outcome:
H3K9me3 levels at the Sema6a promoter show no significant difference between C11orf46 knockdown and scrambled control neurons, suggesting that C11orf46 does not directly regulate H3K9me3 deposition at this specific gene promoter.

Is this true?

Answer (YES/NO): NO